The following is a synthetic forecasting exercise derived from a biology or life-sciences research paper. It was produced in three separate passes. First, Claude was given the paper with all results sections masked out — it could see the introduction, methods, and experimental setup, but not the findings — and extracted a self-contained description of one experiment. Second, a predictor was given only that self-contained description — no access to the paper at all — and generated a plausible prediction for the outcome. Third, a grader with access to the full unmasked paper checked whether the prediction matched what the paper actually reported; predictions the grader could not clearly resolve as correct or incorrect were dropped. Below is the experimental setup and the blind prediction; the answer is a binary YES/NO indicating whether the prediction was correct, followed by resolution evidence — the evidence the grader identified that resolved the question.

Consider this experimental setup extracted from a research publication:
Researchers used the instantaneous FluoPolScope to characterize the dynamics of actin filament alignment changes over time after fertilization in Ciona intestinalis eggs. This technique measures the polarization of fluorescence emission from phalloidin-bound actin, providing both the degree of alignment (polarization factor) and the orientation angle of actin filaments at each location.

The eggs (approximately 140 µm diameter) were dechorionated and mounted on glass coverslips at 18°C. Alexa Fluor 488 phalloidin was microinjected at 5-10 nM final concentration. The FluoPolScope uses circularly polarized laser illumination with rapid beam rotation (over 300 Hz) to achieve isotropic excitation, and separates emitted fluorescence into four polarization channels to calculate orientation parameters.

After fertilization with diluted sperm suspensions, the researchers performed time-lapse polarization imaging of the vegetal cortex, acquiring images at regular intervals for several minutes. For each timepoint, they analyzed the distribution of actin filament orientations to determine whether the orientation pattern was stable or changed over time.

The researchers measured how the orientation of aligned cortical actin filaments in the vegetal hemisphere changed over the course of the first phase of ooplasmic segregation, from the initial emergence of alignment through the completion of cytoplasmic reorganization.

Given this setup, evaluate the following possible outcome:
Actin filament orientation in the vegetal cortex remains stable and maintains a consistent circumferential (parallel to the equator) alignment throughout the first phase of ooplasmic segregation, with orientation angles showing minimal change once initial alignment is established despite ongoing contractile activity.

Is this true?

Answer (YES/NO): YES